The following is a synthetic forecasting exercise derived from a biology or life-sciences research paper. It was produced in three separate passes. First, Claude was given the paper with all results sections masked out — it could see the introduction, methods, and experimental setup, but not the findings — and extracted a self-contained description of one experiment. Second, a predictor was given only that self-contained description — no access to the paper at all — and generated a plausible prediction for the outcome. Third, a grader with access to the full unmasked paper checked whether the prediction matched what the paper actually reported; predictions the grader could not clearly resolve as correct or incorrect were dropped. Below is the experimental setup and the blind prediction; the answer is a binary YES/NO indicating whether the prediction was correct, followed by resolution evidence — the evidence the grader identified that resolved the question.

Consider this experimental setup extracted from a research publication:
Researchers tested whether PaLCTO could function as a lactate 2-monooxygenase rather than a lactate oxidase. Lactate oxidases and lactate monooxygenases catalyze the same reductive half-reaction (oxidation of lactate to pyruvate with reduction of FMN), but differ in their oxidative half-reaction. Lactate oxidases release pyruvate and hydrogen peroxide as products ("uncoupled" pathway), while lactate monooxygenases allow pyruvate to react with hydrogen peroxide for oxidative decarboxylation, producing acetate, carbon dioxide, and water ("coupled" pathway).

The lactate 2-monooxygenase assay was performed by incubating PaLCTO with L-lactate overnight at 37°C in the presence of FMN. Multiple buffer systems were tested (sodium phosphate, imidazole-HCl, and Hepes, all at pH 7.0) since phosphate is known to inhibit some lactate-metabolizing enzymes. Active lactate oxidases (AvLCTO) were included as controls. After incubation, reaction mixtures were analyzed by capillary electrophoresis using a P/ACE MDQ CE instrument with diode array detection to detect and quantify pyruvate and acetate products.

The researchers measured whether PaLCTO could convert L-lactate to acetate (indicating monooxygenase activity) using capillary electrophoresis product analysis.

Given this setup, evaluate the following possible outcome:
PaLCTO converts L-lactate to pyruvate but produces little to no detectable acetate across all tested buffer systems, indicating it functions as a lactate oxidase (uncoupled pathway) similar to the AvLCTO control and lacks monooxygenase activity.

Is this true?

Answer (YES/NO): NO